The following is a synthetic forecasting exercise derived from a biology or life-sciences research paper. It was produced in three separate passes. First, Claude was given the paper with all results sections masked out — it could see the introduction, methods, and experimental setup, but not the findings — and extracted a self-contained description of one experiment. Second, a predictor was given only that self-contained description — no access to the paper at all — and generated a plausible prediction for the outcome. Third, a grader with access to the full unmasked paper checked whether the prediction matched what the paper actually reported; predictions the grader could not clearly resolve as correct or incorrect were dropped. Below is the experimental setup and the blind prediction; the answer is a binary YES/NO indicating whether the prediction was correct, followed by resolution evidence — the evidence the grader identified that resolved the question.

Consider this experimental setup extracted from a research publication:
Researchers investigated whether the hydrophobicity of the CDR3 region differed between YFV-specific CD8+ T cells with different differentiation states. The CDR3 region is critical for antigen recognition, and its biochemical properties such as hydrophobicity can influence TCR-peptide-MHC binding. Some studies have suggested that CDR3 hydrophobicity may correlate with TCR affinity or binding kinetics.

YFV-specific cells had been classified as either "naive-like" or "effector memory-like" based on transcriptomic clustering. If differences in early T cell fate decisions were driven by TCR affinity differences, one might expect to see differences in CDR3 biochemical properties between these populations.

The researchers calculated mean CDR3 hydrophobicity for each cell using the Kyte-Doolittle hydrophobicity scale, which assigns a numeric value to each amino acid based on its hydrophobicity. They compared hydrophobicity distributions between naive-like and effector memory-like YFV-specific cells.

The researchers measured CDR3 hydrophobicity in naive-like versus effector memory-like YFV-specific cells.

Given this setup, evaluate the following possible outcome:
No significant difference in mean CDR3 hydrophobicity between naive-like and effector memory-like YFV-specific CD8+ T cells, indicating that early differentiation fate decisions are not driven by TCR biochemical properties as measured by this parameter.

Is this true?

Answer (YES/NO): YES